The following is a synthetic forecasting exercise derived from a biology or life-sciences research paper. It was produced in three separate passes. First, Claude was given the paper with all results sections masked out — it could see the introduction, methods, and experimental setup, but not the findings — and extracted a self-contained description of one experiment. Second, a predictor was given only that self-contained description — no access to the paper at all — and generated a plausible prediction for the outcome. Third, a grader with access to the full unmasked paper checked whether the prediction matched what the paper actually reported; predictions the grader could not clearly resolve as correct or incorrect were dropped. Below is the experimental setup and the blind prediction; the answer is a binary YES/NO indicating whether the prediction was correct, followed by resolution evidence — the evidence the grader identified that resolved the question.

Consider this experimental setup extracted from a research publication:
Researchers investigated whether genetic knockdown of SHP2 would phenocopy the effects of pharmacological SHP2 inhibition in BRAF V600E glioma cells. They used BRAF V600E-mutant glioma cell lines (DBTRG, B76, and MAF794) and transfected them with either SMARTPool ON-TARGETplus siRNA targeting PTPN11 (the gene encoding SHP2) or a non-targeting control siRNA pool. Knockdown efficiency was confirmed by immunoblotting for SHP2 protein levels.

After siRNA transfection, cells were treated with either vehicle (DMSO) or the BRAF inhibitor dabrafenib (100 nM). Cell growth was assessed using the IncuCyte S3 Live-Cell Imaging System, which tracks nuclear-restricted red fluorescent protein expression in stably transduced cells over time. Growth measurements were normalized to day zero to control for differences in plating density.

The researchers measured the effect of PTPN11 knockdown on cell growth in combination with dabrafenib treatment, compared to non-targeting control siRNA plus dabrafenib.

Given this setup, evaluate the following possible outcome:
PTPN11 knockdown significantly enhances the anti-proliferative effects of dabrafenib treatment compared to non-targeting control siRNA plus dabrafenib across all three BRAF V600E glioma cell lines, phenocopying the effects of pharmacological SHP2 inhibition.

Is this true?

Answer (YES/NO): YES